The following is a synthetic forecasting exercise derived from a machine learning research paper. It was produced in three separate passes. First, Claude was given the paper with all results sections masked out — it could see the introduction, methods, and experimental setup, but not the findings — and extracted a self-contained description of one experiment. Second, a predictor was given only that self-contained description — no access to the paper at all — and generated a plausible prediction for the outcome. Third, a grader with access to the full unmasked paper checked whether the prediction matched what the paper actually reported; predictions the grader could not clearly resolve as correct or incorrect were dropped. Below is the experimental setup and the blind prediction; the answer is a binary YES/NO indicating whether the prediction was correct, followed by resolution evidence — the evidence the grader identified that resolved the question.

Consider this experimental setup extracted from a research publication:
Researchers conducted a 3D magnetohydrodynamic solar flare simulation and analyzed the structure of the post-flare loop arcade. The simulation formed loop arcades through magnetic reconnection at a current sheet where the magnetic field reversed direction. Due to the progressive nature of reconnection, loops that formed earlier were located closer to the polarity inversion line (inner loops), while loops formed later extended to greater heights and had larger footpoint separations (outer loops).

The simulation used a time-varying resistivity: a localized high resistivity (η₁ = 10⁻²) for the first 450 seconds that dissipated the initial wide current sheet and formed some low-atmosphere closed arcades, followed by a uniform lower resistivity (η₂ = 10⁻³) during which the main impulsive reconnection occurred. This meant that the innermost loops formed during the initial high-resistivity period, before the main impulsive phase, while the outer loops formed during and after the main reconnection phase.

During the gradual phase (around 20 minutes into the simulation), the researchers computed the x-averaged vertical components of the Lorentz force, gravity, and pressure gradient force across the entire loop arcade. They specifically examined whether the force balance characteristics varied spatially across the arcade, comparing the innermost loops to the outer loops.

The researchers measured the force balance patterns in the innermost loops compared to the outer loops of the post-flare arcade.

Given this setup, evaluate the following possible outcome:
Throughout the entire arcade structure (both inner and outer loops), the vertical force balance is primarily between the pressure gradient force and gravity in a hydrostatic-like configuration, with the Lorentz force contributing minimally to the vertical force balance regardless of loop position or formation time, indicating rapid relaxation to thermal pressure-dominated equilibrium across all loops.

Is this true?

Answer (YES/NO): NO